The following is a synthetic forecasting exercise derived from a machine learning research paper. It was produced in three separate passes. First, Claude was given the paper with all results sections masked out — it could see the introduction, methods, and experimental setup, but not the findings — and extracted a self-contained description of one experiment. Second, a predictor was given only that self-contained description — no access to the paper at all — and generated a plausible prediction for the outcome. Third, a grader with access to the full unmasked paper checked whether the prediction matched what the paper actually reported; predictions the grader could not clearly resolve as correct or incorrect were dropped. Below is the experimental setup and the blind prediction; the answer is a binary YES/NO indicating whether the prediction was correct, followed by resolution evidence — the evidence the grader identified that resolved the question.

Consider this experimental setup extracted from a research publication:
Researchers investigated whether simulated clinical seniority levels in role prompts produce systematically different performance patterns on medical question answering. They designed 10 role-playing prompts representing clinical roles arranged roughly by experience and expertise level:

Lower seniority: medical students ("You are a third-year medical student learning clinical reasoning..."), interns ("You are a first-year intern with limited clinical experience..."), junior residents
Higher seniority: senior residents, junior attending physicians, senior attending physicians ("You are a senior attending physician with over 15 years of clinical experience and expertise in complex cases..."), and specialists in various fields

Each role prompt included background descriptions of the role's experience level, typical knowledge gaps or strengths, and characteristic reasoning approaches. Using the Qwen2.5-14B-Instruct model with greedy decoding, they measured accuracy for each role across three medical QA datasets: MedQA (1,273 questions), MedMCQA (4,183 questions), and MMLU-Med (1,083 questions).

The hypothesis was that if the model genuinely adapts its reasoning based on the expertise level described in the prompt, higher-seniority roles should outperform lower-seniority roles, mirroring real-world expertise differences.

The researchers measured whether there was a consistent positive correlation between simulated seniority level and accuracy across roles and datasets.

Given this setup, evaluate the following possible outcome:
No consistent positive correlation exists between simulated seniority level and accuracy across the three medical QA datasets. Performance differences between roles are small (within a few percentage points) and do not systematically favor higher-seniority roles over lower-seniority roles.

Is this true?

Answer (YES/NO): YES